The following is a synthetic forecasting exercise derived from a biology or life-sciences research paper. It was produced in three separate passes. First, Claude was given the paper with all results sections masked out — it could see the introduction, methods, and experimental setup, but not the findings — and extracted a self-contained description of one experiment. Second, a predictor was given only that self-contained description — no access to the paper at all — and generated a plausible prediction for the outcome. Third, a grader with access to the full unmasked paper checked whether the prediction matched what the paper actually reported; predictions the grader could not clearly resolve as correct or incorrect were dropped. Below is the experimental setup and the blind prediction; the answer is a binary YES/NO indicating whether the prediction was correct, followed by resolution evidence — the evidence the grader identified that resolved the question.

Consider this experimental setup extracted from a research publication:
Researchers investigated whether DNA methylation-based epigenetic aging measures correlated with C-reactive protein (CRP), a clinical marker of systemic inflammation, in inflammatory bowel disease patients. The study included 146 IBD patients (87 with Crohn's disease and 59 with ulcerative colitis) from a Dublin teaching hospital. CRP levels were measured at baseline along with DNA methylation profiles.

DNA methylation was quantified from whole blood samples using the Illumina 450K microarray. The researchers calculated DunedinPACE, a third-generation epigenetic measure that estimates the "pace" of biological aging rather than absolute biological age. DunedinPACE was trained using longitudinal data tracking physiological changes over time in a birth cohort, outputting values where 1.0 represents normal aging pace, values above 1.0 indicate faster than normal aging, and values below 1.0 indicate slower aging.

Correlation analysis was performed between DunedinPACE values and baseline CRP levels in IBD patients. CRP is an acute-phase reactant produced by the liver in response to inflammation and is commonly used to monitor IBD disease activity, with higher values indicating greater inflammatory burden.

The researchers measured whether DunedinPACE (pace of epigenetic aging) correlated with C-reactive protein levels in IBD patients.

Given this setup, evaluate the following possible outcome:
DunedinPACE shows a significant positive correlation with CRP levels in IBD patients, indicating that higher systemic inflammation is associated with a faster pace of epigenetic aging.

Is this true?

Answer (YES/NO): YES